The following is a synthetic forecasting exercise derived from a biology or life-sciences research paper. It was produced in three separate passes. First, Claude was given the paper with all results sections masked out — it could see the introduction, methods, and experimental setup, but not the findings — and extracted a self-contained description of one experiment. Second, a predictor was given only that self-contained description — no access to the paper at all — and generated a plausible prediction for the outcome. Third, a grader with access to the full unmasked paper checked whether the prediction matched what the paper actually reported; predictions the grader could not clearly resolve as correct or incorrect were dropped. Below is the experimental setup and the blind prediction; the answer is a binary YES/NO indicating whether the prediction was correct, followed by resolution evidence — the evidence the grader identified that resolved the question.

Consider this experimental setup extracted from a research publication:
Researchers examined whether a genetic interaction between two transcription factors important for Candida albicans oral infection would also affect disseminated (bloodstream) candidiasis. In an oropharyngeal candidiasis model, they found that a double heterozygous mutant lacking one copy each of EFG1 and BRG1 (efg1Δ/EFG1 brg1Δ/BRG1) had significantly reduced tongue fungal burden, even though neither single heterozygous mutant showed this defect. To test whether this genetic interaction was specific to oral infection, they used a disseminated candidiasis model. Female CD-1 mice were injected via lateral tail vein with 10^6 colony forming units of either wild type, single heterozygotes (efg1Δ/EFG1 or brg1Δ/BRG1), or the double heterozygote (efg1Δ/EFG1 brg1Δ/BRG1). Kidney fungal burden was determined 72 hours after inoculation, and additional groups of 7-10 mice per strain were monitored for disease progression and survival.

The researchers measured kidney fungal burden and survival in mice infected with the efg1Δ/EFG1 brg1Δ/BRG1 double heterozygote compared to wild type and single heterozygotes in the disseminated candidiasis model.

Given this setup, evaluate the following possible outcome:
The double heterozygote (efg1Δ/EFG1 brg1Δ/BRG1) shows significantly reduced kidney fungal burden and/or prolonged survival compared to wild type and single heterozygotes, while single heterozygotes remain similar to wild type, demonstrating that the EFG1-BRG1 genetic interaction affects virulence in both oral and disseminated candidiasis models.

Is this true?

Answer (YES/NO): NO